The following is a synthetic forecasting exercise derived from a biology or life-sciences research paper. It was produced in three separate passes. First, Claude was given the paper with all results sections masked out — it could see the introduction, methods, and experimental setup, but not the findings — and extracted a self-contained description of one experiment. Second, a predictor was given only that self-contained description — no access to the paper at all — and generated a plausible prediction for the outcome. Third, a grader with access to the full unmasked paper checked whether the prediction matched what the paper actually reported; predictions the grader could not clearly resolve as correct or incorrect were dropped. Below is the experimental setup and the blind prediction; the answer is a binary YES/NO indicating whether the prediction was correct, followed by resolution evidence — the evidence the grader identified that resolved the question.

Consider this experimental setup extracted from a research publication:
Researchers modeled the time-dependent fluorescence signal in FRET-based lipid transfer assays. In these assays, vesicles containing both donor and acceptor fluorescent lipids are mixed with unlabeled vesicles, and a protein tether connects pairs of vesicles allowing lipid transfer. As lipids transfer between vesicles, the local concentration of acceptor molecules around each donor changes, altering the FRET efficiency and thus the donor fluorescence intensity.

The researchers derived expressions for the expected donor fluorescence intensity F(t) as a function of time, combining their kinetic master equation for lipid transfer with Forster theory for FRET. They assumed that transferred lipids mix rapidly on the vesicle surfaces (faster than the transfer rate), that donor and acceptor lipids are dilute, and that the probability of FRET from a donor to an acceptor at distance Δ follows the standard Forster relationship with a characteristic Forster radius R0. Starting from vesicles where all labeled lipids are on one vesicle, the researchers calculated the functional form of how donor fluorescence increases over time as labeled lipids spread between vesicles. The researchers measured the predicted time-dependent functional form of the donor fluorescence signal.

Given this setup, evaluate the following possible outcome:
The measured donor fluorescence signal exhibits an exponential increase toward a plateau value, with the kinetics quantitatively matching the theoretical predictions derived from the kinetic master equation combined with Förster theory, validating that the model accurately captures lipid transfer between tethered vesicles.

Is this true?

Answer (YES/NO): NO